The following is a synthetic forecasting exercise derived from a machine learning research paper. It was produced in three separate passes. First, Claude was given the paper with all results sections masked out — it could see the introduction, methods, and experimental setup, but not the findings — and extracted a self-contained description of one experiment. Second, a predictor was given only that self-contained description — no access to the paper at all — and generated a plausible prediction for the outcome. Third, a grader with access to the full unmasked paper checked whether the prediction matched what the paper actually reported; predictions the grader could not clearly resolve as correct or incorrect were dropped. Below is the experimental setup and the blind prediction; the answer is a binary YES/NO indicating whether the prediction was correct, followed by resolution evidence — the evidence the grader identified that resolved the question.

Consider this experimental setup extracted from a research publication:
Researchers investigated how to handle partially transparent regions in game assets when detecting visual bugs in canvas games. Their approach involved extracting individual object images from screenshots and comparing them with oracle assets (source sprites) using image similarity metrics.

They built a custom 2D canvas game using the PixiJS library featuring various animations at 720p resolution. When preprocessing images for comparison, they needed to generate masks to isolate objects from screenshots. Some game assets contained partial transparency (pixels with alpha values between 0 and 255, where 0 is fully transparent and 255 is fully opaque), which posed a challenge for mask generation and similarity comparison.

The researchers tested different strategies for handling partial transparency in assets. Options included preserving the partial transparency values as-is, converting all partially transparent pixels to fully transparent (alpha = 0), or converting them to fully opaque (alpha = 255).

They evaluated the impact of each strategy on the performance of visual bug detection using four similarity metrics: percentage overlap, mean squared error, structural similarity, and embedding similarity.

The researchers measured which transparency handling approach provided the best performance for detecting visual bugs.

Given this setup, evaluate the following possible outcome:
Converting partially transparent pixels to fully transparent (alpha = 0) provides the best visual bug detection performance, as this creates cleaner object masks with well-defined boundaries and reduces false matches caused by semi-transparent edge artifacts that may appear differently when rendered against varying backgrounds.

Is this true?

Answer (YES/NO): YES